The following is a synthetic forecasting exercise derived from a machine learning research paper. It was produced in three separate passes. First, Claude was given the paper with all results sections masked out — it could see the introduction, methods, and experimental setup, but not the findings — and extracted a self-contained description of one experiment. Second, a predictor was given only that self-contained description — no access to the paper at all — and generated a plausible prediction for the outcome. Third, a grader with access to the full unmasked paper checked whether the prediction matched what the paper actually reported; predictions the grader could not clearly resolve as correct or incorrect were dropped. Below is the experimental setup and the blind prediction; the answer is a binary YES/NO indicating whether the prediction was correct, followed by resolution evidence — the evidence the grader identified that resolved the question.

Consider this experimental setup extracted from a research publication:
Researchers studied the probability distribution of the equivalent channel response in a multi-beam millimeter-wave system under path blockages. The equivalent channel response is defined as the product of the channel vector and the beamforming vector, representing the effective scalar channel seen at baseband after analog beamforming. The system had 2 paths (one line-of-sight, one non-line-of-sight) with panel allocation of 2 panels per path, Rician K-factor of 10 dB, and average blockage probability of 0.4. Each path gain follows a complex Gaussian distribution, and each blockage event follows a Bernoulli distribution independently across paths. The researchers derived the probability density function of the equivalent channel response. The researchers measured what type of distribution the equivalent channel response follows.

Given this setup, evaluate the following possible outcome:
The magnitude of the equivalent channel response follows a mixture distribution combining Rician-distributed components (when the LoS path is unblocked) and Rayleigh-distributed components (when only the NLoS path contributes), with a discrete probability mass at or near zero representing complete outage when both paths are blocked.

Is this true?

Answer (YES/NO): NO